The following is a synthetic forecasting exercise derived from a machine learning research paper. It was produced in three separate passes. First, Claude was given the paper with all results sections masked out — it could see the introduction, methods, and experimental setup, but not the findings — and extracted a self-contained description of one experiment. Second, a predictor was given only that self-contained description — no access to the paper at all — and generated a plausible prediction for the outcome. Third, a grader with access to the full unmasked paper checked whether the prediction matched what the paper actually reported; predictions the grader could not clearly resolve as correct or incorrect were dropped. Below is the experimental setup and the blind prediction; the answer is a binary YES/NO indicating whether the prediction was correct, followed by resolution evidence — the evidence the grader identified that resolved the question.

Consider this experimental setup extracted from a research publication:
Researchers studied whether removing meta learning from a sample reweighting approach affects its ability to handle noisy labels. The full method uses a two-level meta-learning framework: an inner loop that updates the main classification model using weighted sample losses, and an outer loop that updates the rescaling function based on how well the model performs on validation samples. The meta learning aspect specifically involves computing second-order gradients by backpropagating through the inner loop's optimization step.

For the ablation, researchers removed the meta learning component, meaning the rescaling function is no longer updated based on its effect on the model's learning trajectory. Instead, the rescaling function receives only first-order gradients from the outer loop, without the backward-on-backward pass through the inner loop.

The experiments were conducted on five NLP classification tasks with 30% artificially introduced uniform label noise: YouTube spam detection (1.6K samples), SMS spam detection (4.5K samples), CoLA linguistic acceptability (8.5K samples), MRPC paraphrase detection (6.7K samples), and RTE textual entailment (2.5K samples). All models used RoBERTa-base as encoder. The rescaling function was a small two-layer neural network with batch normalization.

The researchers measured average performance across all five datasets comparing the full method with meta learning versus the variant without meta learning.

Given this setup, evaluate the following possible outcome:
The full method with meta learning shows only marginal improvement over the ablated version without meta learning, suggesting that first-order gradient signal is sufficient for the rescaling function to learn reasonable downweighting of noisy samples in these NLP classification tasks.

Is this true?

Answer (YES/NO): NO